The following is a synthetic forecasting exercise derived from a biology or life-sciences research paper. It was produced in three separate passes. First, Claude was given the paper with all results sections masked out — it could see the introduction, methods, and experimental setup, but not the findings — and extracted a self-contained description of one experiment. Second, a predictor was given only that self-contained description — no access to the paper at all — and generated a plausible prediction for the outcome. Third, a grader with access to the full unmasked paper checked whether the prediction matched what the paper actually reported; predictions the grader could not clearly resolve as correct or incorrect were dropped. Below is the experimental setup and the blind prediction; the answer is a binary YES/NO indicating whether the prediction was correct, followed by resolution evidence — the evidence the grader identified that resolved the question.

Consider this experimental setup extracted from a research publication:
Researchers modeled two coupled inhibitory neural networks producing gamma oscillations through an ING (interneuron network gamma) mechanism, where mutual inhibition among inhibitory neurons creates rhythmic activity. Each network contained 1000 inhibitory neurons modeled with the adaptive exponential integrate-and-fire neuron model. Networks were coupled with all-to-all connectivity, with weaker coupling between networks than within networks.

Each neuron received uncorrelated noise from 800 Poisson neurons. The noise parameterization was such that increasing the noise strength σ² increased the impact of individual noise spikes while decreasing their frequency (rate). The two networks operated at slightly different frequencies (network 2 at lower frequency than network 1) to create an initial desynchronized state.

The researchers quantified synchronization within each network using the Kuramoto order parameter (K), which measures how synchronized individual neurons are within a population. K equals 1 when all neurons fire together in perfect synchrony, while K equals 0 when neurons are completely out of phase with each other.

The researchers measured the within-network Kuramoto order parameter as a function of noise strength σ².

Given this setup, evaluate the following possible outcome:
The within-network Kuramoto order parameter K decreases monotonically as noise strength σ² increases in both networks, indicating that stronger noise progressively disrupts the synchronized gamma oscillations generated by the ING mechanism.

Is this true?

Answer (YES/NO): YES